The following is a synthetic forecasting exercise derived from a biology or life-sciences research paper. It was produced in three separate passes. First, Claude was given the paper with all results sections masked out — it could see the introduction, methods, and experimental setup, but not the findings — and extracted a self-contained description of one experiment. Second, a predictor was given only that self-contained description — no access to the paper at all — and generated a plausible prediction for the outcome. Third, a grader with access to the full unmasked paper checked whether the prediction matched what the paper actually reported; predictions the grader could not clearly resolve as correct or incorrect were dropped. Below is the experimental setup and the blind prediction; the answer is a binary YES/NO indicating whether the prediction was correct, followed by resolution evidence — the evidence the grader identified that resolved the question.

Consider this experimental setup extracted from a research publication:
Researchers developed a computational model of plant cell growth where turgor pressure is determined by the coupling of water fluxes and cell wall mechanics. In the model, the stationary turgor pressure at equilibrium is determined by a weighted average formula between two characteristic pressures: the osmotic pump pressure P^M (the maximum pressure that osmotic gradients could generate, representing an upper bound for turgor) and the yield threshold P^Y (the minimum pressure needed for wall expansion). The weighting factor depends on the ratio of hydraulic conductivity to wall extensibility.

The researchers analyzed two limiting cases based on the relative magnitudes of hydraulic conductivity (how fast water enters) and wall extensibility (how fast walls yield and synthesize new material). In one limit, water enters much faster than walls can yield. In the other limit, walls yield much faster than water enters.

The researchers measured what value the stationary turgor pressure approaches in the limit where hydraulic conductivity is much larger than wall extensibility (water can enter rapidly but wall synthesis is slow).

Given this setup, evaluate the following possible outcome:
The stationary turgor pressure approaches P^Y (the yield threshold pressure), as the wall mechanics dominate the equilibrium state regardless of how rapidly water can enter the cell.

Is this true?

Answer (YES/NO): NO